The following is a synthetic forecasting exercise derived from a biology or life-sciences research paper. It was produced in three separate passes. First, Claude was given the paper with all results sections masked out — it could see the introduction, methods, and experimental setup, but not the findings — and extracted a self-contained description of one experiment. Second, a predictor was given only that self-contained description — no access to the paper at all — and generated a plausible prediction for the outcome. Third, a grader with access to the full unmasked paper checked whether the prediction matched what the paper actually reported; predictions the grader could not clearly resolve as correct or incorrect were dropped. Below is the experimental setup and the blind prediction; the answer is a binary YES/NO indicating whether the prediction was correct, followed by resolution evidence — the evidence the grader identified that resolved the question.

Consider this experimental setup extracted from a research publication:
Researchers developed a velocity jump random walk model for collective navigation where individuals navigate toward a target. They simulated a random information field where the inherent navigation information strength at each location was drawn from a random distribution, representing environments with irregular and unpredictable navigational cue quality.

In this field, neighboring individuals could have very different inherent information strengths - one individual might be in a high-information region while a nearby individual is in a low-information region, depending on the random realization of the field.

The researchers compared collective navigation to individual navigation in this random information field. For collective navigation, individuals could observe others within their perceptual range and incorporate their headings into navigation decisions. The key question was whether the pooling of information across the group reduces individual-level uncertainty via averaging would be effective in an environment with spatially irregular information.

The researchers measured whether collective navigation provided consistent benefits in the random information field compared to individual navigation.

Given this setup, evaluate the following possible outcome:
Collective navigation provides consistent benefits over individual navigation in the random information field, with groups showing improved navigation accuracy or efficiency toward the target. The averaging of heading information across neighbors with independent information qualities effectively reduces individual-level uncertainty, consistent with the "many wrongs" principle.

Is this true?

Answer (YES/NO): NO